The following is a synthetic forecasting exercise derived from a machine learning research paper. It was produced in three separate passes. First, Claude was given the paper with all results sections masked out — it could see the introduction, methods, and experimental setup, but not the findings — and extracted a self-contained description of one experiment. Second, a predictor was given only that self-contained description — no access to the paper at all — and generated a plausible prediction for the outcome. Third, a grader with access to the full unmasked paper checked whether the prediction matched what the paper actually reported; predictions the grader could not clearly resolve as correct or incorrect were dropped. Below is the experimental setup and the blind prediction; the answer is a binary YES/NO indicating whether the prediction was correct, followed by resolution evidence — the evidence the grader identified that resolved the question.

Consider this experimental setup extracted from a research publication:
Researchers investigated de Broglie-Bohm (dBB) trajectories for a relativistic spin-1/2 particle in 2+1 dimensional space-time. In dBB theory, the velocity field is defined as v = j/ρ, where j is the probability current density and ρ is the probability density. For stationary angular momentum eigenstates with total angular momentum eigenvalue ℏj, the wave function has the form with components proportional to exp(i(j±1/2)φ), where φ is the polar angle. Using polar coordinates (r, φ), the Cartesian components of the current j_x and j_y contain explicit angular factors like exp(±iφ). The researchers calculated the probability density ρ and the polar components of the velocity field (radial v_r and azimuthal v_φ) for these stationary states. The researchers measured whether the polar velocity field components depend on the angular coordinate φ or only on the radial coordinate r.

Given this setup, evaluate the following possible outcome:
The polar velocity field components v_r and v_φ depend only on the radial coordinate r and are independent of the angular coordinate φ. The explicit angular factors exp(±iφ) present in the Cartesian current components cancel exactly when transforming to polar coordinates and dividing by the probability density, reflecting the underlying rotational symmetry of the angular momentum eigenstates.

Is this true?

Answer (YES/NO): YES